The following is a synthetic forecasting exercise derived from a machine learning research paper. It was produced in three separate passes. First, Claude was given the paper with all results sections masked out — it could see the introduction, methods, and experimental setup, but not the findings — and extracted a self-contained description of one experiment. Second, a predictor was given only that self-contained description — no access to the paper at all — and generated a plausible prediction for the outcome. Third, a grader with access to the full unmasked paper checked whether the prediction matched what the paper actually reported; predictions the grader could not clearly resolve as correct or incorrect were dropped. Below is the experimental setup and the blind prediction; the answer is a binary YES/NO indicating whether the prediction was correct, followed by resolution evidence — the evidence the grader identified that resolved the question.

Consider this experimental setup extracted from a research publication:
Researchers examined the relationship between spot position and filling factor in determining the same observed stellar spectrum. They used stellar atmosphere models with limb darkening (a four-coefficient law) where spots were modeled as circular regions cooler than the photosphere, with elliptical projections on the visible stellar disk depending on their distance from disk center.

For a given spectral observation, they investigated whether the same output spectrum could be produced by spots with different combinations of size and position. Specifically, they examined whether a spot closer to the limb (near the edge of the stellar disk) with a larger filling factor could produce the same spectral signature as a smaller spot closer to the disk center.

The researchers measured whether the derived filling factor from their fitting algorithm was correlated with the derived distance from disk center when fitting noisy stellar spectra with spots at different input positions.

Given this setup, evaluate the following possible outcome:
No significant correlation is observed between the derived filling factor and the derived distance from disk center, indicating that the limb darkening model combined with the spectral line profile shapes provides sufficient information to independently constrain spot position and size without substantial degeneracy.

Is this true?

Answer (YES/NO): NO